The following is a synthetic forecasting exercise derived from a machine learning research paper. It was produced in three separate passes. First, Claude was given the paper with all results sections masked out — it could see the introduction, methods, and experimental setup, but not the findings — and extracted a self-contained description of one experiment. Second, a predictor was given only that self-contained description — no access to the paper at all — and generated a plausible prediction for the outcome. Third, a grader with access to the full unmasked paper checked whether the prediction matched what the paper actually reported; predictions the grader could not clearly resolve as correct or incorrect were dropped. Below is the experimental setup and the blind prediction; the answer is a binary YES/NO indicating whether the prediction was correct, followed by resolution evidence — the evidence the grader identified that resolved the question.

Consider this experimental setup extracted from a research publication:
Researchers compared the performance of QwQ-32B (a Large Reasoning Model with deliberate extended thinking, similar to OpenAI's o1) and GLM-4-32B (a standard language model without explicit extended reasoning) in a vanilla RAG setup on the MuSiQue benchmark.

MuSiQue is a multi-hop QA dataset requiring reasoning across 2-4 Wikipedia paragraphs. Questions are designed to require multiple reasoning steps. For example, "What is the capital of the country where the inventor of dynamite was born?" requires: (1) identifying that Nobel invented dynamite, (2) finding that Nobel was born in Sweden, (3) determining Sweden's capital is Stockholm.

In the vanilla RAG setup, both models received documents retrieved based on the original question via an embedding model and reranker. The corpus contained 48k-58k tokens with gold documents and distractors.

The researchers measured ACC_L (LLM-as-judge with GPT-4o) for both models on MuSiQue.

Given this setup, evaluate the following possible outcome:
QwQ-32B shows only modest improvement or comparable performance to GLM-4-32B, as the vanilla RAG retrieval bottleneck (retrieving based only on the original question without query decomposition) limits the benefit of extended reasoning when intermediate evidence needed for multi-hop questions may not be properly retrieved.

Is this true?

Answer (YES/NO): NO